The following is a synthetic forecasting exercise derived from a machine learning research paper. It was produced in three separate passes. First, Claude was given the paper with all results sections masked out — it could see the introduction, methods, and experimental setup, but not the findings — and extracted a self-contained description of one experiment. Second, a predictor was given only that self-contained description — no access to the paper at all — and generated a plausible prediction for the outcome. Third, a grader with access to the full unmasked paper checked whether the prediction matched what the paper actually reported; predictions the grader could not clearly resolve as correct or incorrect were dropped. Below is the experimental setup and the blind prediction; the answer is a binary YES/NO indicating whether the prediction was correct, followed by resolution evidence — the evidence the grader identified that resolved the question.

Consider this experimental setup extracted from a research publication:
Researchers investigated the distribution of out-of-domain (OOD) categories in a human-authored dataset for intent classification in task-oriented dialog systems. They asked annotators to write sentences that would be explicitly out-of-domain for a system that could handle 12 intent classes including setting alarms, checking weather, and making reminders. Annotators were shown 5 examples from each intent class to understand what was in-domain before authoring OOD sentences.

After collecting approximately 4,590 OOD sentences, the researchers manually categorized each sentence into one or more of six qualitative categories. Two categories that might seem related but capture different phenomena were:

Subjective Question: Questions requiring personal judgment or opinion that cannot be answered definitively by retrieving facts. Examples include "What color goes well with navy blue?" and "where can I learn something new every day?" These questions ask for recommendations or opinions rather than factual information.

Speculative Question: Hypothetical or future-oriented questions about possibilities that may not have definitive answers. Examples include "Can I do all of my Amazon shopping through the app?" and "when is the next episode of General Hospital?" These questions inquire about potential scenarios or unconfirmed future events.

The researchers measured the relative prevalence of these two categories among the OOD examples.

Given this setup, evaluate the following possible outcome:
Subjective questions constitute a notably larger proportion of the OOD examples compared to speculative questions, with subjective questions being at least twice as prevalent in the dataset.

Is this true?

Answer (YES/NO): YES